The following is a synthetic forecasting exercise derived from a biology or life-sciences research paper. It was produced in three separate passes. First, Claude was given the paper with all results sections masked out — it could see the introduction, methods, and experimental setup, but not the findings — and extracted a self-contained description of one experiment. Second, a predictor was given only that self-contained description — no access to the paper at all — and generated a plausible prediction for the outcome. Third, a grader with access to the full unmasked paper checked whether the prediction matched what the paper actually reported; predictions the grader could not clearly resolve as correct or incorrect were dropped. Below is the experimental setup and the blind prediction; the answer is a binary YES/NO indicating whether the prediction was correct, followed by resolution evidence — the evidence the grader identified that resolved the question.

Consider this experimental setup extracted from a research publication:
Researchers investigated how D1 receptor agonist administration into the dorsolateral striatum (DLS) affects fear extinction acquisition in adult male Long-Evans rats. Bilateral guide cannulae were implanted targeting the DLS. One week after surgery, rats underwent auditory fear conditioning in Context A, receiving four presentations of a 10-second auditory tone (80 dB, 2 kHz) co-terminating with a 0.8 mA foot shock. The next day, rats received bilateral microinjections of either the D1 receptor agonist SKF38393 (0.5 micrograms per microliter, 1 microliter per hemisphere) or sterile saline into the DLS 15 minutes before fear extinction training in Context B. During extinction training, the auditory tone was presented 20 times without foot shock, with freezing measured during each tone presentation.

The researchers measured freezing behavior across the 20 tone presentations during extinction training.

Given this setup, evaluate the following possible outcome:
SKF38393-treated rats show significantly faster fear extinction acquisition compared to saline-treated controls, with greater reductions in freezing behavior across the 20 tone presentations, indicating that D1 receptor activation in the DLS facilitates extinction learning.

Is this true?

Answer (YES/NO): NO